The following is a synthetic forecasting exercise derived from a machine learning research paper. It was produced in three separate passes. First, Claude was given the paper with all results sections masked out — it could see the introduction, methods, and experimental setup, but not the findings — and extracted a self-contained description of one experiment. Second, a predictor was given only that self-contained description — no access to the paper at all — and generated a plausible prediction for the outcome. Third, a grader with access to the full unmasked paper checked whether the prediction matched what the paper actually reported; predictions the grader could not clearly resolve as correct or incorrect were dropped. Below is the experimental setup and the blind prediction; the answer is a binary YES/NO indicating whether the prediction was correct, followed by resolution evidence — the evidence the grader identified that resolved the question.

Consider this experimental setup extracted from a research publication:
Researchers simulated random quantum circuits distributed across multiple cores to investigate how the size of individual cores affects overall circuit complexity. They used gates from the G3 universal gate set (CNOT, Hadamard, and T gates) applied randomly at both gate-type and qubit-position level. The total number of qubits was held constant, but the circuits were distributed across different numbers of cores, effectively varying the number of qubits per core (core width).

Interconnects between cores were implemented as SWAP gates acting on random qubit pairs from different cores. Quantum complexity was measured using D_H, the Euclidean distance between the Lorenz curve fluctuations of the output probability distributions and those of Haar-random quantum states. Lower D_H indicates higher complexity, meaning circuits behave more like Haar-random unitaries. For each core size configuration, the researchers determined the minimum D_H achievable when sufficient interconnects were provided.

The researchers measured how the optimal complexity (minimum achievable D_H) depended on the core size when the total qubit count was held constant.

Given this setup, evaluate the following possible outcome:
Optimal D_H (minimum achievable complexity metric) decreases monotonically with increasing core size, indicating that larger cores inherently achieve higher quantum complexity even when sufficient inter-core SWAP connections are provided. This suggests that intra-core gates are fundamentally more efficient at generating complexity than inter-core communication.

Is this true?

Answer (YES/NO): NO